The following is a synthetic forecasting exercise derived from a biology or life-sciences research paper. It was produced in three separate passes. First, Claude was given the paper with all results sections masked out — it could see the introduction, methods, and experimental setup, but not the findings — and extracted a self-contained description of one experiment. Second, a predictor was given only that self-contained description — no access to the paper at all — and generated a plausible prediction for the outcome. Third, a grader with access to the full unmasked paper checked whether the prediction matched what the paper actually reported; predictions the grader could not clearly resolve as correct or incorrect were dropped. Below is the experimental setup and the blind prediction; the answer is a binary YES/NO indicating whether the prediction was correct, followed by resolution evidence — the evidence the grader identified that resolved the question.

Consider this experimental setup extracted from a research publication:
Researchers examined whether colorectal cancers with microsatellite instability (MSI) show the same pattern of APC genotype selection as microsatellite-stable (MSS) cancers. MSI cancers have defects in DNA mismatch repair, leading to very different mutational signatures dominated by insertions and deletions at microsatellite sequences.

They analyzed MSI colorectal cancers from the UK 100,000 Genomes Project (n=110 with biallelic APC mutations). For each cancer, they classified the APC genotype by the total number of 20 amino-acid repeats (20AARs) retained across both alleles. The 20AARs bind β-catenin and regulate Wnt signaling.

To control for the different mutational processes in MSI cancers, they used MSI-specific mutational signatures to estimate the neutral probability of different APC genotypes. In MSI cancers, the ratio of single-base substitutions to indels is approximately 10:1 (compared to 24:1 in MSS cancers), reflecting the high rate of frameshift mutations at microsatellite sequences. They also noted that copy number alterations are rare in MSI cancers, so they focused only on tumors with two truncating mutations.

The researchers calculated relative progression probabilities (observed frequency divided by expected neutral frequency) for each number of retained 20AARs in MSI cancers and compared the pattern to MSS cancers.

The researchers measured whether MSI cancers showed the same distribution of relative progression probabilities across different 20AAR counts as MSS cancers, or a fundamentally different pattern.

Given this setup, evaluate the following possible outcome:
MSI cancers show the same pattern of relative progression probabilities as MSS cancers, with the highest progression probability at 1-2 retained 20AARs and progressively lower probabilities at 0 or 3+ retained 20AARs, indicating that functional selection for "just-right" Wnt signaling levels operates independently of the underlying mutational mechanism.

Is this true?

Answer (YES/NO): YES